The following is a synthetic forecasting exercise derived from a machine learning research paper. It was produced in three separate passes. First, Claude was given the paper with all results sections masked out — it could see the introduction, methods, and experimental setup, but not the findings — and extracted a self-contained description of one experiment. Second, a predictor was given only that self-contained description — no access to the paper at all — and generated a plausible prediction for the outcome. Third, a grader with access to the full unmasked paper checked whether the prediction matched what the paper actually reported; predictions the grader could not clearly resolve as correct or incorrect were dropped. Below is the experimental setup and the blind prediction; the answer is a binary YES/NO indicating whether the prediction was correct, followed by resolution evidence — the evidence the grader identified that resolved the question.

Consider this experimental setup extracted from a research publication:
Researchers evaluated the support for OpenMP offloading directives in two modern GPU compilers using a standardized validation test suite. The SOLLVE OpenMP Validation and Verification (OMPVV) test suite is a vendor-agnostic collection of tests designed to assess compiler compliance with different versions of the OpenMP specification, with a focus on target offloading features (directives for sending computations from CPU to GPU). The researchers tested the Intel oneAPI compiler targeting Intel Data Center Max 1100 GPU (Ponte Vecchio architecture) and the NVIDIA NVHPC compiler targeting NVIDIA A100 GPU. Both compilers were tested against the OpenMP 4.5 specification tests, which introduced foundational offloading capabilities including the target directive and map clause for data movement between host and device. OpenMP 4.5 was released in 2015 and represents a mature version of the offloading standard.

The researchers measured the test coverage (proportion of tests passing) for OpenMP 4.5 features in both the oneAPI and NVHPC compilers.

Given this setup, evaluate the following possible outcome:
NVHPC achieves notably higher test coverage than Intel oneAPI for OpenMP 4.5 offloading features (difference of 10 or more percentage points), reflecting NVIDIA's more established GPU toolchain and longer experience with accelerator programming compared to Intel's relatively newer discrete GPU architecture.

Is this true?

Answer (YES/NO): NO